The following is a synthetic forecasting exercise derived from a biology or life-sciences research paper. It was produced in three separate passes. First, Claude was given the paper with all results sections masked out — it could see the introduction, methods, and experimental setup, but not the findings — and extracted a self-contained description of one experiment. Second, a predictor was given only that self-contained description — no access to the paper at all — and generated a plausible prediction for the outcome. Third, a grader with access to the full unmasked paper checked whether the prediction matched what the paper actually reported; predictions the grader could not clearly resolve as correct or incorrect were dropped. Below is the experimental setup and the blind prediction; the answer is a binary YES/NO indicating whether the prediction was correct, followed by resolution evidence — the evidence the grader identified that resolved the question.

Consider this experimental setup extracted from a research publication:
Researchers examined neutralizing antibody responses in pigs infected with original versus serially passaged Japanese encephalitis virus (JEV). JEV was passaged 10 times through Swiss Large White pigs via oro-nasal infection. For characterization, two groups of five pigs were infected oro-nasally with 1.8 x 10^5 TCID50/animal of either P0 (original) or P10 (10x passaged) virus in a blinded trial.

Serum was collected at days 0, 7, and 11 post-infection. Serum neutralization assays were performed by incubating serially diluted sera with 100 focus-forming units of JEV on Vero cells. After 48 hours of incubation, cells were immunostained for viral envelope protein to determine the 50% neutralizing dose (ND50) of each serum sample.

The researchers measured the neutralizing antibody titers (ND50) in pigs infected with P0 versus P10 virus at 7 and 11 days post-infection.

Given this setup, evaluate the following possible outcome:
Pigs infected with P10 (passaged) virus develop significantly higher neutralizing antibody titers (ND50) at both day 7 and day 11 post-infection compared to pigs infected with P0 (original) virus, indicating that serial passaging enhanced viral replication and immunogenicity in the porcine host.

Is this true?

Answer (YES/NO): NO